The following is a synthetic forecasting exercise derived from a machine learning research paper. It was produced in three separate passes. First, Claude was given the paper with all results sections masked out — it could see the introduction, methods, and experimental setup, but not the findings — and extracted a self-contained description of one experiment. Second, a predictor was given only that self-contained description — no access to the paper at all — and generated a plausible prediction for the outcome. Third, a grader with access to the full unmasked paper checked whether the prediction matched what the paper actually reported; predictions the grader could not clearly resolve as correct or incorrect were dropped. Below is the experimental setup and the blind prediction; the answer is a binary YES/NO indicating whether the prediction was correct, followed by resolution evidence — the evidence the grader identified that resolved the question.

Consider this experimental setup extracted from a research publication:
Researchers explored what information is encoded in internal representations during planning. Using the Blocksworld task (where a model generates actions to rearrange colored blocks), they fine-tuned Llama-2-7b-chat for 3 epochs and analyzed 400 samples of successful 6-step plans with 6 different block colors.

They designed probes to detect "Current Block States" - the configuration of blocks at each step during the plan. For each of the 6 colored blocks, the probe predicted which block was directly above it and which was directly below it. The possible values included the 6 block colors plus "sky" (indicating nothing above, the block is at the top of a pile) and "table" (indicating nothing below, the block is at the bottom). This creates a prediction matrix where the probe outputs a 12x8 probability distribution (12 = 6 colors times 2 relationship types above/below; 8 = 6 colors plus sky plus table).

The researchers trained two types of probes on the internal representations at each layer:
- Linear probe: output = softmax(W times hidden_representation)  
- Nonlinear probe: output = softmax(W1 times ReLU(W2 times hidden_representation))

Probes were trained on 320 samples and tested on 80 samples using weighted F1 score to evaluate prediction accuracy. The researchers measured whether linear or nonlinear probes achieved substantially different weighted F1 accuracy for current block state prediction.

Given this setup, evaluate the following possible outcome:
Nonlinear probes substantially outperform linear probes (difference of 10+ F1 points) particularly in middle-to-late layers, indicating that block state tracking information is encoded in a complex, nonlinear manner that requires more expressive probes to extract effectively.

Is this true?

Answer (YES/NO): NO